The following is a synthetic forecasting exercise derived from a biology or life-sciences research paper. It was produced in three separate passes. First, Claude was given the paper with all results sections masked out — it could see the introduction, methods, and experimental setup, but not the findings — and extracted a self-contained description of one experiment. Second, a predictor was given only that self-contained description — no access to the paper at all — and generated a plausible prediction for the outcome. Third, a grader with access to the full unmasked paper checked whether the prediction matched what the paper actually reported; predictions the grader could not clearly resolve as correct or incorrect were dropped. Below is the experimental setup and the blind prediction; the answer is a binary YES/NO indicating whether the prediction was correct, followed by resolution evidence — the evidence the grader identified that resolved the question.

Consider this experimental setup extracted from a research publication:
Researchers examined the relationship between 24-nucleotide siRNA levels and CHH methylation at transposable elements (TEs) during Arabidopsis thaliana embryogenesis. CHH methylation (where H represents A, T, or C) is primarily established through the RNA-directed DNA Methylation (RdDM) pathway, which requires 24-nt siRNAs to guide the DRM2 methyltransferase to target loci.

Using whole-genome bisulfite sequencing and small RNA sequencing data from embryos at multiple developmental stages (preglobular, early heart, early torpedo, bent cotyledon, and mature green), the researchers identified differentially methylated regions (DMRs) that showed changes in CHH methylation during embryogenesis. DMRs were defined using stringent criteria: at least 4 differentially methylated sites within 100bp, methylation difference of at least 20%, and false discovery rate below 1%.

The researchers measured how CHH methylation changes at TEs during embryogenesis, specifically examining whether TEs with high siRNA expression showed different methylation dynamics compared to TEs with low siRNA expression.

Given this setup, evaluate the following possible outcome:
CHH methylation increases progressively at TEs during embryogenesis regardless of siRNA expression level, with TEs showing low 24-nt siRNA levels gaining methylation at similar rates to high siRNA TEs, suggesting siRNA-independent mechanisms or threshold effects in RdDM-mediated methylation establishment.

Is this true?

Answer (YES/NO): NO